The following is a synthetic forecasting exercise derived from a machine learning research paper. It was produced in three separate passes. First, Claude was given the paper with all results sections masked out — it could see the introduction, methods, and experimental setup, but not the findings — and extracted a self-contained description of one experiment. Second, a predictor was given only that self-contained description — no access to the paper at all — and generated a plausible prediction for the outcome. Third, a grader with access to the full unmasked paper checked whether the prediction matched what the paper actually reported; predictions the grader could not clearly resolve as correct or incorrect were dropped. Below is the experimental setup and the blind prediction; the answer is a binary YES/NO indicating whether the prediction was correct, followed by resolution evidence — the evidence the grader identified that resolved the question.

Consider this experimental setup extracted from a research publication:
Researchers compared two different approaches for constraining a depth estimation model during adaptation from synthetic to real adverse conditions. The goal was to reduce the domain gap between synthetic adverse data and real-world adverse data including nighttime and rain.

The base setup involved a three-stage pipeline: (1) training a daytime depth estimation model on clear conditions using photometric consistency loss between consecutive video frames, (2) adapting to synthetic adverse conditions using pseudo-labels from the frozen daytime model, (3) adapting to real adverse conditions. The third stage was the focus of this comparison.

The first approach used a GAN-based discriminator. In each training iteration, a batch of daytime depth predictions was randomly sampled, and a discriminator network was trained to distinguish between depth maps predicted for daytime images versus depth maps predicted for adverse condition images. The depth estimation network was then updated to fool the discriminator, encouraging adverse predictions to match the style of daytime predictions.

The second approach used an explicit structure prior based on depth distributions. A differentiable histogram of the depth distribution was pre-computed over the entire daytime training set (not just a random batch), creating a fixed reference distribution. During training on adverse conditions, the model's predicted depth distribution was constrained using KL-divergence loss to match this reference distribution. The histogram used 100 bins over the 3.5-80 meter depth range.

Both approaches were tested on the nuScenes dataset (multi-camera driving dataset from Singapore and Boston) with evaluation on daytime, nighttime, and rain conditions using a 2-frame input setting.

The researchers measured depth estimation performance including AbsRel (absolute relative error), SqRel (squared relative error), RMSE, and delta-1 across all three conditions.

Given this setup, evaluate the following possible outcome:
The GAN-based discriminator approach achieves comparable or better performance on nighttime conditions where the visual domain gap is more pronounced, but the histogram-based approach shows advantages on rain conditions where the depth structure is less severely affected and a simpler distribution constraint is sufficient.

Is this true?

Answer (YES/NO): NO